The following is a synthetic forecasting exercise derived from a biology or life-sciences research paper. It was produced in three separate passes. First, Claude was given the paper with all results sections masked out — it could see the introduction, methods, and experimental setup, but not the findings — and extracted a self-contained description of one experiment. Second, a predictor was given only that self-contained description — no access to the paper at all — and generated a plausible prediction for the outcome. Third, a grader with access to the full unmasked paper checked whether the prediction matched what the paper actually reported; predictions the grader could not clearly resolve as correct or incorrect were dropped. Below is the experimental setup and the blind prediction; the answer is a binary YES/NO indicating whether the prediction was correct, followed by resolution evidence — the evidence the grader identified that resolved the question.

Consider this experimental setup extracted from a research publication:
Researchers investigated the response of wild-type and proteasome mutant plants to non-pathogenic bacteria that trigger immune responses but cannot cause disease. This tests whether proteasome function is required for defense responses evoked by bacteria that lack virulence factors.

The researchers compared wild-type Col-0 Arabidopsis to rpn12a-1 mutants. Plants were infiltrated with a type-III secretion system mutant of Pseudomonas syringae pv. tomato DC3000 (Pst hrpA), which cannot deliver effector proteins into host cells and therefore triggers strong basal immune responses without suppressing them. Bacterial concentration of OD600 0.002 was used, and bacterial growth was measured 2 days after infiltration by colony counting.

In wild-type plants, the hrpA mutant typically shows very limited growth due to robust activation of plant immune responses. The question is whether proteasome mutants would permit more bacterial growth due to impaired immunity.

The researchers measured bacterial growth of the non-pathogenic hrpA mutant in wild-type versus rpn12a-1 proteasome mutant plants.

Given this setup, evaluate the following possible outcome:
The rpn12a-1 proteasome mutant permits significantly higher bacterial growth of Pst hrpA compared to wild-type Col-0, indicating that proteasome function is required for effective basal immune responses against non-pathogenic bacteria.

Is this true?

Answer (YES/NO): YES